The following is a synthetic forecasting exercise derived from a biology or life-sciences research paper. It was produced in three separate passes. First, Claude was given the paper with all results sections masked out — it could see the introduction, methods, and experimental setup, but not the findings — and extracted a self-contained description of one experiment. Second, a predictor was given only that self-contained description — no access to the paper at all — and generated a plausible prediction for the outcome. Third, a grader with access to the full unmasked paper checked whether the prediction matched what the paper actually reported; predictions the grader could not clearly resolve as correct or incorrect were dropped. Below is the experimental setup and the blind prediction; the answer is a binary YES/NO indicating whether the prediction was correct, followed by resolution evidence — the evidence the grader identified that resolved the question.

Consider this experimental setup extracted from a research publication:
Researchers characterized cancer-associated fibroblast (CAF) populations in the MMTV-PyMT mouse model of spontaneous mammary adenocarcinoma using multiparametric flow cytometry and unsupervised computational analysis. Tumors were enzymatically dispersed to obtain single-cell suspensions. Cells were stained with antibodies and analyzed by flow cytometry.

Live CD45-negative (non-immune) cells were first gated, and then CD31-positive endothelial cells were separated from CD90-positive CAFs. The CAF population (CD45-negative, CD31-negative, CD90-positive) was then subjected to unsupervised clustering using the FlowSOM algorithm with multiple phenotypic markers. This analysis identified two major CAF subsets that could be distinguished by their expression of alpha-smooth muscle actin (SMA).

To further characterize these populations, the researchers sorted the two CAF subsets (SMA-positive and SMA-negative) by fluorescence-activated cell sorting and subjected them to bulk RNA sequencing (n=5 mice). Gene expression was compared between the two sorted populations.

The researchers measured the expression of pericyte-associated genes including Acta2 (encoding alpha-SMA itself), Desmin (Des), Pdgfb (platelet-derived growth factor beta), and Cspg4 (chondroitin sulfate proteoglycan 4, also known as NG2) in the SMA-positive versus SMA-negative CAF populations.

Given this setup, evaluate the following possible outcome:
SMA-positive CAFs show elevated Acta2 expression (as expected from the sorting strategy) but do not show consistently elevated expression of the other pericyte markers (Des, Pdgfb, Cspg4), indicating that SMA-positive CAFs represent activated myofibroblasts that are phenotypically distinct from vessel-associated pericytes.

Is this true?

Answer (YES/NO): NO